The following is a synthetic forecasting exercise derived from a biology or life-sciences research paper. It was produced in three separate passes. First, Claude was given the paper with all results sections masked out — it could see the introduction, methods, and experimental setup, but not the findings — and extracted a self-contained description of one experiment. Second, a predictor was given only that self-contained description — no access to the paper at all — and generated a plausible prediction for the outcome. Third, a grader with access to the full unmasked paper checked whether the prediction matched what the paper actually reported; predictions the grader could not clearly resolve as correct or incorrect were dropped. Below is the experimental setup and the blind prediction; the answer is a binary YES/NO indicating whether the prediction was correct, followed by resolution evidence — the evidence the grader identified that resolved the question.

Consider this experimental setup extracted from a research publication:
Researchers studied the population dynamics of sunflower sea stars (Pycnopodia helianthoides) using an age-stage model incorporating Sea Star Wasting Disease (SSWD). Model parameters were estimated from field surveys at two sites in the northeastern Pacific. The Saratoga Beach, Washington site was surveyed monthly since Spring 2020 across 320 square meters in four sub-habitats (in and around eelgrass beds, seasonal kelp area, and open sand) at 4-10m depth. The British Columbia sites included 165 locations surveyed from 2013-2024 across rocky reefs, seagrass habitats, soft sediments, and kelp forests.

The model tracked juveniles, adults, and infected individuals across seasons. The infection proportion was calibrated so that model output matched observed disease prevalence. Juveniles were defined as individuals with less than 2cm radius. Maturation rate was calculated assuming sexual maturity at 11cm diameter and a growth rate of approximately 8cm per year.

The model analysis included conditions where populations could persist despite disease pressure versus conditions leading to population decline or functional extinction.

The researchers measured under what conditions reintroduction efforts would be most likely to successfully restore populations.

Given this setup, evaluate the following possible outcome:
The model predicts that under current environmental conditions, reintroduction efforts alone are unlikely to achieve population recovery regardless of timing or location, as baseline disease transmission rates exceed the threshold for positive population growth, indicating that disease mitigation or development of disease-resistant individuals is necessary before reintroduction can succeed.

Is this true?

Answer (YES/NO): NO